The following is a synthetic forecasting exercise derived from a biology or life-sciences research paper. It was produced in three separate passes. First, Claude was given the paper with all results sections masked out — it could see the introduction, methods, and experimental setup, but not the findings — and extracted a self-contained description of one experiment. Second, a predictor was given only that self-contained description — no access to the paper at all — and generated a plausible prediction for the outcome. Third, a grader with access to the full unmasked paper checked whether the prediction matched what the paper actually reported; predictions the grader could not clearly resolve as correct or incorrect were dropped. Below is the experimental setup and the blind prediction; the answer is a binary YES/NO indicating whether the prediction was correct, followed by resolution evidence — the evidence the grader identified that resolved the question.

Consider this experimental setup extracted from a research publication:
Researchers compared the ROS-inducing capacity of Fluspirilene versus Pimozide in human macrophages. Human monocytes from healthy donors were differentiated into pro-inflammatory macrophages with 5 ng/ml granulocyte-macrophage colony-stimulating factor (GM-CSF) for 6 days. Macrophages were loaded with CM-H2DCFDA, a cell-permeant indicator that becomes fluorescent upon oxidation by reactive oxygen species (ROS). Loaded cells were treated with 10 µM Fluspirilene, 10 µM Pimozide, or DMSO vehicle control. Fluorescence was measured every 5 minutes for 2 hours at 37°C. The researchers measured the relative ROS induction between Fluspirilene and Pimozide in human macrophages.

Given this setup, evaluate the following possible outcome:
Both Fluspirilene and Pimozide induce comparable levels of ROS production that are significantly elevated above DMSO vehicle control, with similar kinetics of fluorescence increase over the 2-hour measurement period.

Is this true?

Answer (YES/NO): NO